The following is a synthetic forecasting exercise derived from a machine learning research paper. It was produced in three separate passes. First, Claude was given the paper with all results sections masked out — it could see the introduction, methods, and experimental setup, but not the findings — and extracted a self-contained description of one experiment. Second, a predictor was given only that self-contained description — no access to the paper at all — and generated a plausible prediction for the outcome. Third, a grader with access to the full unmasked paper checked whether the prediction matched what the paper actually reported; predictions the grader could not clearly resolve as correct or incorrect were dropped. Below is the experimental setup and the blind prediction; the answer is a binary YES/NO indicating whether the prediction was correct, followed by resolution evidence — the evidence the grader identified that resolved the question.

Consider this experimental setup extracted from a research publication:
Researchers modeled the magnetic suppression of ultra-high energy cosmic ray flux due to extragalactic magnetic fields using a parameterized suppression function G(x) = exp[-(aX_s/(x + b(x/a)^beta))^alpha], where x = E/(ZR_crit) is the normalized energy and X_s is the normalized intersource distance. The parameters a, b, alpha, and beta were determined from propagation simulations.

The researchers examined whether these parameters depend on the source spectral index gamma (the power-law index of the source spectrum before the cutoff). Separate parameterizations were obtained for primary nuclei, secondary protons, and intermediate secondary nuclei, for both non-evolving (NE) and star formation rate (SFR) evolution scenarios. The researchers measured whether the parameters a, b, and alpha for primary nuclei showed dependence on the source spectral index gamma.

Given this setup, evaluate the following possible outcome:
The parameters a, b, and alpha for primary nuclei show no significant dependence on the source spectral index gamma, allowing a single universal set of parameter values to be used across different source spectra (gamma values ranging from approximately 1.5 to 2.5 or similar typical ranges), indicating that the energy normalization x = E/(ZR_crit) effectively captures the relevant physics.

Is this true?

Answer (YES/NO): NO